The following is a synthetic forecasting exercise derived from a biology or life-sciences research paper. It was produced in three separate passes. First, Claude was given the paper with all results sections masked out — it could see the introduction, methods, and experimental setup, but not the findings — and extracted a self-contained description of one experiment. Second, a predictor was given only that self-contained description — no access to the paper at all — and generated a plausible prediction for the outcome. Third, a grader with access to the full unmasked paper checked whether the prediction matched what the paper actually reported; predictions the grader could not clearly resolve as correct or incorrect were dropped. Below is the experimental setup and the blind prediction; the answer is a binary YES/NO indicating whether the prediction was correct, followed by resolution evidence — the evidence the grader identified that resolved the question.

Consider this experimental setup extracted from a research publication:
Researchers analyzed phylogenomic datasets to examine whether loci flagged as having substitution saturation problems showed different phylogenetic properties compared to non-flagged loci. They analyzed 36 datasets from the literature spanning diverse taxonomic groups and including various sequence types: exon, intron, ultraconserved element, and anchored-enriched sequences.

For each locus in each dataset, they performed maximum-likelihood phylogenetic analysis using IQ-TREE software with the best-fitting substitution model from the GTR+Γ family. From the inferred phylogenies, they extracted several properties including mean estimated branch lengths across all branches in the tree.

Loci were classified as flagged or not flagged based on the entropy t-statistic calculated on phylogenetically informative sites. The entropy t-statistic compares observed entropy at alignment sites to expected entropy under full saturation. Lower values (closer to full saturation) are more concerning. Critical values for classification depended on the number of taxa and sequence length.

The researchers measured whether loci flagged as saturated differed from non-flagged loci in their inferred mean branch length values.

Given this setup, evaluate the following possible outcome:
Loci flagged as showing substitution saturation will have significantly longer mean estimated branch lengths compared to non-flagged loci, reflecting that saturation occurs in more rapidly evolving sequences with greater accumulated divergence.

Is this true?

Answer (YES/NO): NO